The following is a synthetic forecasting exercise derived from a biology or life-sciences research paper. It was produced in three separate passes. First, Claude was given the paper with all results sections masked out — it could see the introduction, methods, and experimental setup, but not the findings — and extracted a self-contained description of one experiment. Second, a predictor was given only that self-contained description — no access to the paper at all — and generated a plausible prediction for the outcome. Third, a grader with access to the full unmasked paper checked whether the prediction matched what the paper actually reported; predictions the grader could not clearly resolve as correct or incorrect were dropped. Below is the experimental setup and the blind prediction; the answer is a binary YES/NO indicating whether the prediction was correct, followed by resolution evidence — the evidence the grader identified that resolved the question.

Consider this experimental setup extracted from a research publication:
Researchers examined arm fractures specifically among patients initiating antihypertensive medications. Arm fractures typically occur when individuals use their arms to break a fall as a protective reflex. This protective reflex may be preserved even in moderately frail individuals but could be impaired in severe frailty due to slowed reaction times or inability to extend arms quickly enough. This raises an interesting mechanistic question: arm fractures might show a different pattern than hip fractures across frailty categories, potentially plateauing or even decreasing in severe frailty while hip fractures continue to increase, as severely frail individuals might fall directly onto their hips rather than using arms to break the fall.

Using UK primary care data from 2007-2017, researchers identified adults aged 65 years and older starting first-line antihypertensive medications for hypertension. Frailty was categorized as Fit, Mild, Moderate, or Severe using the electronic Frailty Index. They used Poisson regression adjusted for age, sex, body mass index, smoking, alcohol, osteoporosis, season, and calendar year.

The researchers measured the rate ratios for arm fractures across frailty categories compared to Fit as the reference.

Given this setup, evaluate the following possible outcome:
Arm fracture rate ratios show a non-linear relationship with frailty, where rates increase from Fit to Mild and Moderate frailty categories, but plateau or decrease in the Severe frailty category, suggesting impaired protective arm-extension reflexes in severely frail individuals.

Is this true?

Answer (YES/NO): NO